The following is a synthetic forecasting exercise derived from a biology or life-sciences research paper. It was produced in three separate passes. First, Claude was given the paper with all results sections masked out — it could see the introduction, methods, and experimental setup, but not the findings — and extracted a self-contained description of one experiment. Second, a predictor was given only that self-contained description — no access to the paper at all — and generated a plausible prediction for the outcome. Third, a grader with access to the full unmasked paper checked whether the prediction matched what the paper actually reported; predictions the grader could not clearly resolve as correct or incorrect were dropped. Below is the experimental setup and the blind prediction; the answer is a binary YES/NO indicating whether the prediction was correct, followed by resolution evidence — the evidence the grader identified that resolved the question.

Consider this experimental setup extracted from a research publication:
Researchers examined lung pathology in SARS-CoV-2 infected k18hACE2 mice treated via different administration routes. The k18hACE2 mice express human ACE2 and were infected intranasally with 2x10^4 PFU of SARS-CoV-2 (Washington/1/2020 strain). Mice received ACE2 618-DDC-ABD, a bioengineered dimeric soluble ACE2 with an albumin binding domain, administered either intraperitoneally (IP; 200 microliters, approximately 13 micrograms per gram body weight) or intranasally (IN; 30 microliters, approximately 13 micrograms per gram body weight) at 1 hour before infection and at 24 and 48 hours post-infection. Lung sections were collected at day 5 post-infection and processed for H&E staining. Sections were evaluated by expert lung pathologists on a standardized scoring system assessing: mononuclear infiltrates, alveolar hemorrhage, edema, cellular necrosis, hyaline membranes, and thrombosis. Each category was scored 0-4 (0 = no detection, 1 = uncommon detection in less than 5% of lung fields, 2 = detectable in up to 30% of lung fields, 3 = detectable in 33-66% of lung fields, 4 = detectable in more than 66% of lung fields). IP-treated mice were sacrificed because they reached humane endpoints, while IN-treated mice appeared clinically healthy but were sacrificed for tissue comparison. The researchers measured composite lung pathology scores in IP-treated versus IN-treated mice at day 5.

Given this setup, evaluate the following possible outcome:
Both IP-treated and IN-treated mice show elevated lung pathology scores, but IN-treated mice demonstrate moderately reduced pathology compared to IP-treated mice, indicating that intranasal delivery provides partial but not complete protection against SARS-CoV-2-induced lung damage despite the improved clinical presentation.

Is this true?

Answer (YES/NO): NO